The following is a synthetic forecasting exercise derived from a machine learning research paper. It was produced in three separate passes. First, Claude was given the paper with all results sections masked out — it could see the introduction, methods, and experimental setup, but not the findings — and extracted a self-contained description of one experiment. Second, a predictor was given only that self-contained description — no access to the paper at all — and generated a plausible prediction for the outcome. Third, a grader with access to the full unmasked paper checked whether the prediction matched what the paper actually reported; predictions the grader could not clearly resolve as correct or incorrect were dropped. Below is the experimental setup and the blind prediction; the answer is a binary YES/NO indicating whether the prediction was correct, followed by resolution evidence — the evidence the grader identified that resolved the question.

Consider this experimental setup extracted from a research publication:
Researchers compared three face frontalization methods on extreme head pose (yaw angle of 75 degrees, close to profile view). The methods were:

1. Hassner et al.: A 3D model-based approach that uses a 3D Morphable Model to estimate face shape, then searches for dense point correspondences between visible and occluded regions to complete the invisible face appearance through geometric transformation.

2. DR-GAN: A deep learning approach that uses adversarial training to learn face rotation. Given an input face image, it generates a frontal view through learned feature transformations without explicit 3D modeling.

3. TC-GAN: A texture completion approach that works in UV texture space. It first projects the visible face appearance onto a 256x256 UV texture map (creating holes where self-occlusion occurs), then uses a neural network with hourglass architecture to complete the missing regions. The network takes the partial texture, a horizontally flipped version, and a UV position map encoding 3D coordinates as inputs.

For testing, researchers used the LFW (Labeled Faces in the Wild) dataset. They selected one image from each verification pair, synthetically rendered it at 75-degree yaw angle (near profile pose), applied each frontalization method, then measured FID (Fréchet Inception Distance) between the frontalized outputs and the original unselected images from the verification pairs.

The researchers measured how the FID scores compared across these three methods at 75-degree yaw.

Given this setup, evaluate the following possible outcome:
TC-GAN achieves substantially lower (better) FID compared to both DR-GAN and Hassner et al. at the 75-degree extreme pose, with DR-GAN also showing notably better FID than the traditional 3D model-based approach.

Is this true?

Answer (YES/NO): YES